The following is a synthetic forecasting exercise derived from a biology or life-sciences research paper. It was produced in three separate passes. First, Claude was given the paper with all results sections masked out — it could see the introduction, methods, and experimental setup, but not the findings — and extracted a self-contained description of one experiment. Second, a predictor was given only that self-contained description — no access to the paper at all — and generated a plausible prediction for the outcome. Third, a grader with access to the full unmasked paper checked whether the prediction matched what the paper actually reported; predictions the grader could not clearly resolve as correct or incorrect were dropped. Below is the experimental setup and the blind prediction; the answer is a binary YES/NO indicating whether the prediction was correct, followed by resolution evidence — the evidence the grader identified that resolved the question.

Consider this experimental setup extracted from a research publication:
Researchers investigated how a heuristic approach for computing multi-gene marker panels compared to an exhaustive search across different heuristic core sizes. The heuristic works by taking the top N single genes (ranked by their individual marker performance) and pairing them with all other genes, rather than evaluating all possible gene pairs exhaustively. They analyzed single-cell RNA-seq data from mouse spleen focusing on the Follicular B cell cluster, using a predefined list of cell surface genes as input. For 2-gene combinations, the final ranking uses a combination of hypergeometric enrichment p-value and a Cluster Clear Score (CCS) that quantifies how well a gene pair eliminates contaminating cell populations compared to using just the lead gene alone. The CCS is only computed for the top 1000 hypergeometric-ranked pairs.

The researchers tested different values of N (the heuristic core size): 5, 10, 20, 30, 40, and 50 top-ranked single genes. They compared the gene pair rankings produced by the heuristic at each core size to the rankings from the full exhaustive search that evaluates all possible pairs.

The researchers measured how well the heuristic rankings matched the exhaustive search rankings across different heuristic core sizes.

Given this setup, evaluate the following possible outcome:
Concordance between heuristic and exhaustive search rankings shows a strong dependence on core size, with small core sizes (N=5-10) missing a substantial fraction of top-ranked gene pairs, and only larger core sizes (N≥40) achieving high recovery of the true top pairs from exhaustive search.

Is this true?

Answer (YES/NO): NO